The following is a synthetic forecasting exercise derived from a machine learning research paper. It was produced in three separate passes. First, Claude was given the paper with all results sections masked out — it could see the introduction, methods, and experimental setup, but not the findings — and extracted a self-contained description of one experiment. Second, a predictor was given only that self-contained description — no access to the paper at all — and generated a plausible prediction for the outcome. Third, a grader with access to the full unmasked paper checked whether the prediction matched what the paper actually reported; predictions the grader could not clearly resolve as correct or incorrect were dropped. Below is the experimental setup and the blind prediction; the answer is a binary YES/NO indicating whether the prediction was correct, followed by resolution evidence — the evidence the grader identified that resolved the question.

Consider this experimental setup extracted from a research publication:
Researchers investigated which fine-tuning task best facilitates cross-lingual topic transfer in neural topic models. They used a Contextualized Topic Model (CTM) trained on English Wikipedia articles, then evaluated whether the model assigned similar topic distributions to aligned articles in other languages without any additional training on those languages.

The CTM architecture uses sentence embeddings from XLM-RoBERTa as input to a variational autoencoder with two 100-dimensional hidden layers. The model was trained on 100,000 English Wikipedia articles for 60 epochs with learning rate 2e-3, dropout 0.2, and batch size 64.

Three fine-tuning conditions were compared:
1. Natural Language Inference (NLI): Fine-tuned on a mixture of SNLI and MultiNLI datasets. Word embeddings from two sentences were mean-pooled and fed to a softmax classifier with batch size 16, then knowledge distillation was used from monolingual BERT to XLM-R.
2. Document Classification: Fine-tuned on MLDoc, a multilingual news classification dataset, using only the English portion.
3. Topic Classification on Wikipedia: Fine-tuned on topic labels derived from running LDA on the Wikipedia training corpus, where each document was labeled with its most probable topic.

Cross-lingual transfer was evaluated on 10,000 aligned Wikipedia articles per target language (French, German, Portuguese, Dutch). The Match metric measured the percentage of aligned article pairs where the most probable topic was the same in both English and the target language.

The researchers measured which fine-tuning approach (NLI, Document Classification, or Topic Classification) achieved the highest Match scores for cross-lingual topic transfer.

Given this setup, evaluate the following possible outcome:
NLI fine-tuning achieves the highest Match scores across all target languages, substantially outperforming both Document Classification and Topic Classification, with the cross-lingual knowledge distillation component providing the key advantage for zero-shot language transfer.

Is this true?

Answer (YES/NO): NO